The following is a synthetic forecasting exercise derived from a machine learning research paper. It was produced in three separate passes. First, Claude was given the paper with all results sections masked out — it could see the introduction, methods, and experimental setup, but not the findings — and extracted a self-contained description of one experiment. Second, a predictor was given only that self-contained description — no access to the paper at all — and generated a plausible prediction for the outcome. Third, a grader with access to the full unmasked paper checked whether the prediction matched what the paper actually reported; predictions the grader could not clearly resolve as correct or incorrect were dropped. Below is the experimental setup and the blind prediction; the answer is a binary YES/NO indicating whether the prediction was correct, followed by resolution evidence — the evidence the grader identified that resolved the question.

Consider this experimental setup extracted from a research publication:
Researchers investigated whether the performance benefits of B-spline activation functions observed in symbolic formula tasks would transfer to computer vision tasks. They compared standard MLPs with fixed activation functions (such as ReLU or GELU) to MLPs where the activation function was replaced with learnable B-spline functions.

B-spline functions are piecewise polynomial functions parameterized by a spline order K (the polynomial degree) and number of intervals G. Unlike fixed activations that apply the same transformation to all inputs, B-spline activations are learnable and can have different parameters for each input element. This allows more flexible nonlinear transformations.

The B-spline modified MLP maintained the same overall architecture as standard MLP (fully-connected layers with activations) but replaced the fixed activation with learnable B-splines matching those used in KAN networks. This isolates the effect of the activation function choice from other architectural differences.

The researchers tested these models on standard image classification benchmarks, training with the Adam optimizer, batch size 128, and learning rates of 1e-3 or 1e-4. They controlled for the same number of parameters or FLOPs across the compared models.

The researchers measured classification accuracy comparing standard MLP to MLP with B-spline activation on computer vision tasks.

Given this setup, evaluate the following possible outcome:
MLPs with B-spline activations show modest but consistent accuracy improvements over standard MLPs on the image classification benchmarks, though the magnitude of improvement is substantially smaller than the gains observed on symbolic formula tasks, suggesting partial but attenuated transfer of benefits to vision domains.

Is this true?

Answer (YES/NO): NO